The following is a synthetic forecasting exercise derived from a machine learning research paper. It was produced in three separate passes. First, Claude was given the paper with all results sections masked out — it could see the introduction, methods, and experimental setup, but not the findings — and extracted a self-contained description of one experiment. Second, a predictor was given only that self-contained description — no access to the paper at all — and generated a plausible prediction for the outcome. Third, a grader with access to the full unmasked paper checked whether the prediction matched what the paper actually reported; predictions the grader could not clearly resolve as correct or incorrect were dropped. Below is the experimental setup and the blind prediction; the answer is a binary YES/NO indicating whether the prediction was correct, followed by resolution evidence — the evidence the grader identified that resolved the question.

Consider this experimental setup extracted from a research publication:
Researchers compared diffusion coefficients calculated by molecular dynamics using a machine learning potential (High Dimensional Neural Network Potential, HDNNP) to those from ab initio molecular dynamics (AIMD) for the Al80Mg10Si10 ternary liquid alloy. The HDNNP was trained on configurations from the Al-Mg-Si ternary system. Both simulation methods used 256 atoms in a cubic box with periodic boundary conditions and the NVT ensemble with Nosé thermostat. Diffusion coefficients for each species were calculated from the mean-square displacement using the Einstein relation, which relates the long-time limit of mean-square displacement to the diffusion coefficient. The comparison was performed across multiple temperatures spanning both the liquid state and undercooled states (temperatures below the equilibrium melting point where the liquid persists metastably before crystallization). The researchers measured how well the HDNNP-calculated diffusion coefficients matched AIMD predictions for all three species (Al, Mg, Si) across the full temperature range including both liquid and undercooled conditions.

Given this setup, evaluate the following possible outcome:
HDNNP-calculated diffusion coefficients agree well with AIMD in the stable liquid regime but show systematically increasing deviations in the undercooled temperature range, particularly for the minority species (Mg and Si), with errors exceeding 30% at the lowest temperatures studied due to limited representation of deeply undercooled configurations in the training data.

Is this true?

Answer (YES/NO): NO